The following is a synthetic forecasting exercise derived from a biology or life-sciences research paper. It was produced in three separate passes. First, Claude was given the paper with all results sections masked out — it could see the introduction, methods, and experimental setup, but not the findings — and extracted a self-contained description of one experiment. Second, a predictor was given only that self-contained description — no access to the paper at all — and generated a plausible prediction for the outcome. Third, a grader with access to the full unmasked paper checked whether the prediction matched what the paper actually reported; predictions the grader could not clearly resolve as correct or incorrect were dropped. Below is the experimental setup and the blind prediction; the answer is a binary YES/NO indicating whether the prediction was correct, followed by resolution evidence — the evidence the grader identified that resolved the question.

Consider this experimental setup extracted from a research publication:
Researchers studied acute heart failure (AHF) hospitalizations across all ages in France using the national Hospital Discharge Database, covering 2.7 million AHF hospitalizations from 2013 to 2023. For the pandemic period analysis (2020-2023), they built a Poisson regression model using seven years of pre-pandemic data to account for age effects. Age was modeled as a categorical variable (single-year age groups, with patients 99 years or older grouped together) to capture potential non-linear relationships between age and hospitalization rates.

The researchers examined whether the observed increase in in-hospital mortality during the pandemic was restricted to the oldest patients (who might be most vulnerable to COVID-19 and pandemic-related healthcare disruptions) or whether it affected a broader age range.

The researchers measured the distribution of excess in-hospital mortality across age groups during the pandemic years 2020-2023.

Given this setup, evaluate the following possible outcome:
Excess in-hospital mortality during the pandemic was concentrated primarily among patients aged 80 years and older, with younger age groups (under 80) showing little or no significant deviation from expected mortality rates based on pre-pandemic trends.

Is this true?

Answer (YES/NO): NO